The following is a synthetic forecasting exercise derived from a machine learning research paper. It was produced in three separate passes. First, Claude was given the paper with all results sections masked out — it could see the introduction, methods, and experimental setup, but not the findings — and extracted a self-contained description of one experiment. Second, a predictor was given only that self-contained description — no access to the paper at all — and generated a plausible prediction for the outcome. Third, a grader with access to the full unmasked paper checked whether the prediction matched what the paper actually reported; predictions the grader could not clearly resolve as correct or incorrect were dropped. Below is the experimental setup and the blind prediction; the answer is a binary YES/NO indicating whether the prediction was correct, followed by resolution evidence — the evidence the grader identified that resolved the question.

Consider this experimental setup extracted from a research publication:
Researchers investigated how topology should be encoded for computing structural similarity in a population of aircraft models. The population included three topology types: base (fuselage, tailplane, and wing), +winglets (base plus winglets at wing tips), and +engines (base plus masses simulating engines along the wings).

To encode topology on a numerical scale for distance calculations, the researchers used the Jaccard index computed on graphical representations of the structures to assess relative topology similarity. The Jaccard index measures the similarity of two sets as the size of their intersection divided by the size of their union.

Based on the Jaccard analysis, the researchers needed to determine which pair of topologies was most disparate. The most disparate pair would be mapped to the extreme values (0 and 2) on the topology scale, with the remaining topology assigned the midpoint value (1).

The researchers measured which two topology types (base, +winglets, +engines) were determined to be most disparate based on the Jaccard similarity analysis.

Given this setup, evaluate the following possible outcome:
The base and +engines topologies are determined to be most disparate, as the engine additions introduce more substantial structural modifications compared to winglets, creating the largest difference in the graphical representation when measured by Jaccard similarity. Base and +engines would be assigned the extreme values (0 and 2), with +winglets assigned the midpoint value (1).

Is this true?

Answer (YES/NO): NO